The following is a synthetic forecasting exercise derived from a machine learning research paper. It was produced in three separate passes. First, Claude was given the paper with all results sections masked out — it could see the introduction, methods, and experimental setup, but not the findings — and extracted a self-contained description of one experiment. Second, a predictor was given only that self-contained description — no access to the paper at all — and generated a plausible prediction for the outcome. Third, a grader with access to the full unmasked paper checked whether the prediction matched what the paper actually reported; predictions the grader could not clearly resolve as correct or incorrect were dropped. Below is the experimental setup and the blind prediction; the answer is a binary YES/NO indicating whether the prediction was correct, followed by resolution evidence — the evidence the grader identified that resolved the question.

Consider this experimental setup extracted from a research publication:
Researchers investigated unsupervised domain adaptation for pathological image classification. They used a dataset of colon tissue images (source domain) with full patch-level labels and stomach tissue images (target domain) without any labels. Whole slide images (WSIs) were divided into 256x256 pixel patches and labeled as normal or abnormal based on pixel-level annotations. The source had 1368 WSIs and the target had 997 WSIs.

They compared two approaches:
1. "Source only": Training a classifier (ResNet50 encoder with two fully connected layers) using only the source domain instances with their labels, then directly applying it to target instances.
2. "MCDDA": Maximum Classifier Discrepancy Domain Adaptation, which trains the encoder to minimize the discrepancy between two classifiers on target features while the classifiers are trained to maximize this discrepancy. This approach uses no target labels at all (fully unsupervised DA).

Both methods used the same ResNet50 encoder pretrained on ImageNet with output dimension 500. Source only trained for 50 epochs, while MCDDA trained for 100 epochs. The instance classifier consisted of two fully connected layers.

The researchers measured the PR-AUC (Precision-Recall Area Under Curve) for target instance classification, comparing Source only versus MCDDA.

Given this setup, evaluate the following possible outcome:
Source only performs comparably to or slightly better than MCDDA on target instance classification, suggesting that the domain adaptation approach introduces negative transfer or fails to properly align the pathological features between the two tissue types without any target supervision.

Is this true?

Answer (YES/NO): NO